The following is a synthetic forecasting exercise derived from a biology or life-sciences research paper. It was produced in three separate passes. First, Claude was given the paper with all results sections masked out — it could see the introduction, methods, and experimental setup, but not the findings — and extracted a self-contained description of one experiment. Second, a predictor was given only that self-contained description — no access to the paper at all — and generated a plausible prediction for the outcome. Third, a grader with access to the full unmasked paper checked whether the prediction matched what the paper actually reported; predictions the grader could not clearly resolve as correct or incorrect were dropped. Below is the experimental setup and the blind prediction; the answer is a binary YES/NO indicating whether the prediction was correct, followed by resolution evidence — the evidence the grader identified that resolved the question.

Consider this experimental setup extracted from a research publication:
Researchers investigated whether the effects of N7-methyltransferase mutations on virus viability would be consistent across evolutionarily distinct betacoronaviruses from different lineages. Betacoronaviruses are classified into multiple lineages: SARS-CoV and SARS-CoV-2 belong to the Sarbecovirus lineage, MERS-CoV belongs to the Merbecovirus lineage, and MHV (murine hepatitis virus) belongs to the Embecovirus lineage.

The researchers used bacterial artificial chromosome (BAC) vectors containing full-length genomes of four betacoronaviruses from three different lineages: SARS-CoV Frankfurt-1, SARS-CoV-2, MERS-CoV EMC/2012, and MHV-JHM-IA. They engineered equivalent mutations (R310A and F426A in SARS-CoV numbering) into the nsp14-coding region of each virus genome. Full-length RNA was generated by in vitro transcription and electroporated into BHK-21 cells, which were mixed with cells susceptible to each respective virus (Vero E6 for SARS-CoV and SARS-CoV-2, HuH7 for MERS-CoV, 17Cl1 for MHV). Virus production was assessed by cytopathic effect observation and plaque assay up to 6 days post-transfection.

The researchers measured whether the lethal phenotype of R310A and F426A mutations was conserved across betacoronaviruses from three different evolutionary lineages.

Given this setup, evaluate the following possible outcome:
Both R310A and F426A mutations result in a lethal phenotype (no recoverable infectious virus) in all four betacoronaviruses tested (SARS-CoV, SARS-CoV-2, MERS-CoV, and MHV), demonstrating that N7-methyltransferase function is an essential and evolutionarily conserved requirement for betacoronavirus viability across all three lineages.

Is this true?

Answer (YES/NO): YES